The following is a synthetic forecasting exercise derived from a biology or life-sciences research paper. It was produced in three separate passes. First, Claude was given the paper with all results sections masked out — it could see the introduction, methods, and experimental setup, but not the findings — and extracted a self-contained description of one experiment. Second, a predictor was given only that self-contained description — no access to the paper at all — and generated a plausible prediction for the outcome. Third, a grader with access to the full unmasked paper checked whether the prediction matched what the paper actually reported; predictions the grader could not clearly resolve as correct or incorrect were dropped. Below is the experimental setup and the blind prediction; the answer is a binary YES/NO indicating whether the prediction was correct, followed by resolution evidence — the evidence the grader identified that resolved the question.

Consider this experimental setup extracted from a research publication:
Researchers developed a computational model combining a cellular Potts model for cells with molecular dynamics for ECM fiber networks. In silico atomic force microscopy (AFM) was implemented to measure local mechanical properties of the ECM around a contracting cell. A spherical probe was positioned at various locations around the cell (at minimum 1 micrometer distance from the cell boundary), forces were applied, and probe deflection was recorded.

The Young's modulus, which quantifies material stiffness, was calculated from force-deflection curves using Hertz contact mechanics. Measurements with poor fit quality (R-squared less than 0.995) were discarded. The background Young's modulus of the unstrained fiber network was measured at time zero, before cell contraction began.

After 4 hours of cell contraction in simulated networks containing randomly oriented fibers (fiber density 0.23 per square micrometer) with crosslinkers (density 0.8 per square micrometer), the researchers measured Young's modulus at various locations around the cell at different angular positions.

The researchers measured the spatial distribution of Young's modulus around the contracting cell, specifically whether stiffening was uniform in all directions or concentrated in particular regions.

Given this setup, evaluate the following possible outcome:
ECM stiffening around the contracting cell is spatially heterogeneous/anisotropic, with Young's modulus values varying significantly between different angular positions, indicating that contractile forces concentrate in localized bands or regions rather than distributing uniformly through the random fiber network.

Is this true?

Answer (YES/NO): YES